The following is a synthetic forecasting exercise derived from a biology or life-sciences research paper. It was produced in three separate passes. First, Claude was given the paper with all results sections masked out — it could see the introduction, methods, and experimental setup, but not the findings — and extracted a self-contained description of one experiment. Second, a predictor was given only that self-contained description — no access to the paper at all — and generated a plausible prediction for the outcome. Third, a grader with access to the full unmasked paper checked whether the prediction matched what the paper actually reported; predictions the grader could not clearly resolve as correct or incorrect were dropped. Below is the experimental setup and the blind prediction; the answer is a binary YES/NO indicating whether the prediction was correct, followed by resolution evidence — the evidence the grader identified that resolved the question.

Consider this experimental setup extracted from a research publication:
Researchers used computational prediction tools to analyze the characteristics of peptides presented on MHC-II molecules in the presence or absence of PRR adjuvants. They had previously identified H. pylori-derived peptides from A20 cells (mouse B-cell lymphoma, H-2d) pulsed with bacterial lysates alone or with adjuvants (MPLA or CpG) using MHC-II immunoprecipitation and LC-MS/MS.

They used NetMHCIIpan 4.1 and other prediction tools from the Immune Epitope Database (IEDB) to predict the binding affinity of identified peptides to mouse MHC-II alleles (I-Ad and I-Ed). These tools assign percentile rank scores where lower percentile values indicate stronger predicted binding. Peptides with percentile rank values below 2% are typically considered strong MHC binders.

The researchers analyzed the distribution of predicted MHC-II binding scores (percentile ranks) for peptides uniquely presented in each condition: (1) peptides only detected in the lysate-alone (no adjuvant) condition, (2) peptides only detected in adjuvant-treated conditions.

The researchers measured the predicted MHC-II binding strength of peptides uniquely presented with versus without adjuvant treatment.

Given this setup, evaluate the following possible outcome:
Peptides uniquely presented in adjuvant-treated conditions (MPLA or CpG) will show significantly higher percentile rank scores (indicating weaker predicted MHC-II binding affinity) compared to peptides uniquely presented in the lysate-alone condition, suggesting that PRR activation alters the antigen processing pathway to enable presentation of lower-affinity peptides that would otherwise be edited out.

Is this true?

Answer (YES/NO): YES